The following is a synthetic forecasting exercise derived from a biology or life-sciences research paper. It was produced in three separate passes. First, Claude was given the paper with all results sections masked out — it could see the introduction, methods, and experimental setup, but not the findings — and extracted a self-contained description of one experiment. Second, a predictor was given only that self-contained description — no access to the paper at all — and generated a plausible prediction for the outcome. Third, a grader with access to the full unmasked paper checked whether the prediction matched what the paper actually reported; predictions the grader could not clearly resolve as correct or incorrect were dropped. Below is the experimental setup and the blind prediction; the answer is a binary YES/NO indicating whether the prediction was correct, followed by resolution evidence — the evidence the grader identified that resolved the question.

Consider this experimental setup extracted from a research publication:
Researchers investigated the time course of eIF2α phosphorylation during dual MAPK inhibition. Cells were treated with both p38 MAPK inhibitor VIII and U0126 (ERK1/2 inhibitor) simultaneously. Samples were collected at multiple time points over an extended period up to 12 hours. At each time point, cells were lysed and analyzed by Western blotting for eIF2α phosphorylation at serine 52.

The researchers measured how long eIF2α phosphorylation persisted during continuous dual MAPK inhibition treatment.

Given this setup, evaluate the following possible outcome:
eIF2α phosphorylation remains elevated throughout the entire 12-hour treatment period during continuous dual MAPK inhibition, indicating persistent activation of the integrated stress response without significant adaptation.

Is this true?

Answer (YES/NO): YES